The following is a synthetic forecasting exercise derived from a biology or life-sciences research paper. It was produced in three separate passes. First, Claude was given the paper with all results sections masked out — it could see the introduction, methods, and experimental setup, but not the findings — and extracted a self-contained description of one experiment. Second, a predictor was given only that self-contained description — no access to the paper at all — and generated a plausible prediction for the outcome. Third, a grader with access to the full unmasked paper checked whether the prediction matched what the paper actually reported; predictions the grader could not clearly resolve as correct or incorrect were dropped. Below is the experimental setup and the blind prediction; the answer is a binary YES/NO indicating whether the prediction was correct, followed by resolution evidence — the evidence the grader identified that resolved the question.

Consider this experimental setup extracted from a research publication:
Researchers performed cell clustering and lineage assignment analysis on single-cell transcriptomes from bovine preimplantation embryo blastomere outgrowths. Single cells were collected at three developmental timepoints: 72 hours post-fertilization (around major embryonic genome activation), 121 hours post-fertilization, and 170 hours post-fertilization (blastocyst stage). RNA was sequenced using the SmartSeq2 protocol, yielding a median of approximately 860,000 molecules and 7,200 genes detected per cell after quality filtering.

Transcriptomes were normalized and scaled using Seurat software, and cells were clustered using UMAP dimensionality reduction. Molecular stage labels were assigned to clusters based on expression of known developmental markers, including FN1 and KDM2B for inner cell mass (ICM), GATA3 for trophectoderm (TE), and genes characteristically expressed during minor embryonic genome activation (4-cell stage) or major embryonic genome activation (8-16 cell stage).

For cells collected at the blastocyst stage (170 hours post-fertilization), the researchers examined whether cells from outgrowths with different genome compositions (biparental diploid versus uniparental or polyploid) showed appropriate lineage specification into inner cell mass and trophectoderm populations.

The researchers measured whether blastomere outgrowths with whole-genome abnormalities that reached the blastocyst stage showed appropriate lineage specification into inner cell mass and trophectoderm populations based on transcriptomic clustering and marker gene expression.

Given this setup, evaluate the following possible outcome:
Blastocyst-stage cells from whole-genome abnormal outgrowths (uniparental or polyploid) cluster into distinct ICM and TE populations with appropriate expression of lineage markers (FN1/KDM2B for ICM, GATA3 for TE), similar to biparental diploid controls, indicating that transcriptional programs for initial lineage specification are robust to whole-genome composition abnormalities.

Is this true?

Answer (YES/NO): YES